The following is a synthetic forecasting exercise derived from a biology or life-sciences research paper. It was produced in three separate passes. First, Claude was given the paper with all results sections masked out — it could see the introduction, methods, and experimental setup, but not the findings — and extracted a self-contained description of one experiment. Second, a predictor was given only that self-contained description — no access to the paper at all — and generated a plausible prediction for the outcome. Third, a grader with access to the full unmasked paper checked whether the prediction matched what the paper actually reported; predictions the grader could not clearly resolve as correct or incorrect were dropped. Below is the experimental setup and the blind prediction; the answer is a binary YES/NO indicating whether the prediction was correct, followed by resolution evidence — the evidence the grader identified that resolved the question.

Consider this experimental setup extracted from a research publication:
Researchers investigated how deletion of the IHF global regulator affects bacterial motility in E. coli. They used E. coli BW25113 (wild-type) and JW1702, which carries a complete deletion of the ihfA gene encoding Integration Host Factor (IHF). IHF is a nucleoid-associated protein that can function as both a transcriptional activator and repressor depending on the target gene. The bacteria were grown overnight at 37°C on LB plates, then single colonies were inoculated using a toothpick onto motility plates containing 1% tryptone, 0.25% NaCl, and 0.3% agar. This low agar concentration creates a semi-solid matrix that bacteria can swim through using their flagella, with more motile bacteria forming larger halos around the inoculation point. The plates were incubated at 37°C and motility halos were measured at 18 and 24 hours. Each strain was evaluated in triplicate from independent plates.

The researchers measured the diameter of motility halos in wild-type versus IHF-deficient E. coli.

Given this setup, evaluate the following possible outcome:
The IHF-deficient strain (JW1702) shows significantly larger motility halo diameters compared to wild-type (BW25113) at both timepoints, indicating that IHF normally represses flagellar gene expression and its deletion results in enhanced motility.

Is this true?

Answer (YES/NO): YES